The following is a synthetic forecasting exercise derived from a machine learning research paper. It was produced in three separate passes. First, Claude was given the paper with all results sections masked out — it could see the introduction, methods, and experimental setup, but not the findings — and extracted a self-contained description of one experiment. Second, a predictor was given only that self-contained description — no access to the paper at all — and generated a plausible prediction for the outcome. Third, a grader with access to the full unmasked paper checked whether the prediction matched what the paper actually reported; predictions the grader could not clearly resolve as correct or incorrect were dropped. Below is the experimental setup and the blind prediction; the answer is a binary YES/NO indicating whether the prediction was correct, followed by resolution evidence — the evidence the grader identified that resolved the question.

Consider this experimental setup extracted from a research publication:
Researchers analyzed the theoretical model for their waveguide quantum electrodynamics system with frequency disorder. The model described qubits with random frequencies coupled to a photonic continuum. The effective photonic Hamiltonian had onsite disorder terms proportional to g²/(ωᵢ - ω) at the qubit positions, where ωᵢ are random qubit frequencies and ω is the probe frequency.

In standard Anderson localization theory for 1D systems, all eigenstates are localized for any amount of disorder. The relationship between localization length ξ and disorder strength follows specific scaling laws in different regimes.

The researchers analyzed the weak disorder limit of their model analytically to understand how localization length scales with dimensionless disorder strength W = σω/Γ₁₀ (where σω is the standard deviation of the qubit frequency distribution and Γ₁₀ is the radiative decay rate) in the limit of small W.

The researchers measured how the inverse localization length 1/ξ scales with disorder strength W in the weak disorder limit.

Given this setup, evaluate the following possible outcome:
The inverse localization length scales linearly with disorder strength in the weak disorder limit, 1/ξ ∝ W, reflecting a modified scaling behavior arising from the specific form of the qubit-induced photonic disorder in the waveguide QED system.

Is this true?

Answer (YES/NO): NO